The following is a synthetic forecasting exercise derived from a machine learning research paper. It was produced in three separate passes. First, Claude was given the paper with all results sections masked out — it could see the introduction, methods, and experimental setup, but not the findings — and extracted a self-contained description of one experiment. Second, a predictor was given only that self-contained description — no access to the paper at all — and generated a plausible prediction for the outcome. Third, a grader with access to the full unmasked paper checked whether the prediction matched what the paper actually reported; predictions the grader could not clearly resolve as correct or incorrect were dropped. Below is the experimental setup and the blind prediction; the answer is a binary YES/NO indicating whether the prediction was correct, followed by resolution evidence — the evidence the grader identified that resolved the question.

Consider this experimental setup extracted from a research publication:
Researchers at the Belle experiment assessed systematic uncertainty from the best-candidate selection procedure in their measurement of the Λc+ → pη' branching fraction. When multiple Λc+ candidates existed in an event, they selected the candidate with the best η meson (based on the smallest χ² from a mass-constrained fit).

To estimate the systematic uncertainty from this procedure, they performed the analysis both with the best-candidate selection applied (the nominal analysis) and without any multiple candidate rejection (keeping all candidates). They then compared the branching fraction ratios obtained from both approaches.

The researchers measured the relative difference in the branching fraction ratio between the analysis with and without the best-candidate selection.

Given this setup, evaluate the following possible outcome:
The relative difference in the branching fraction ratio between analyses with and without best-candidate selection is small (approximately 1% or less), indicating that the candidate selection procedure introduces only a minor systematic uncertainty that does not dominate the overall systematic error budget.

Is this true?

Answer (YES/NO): NO